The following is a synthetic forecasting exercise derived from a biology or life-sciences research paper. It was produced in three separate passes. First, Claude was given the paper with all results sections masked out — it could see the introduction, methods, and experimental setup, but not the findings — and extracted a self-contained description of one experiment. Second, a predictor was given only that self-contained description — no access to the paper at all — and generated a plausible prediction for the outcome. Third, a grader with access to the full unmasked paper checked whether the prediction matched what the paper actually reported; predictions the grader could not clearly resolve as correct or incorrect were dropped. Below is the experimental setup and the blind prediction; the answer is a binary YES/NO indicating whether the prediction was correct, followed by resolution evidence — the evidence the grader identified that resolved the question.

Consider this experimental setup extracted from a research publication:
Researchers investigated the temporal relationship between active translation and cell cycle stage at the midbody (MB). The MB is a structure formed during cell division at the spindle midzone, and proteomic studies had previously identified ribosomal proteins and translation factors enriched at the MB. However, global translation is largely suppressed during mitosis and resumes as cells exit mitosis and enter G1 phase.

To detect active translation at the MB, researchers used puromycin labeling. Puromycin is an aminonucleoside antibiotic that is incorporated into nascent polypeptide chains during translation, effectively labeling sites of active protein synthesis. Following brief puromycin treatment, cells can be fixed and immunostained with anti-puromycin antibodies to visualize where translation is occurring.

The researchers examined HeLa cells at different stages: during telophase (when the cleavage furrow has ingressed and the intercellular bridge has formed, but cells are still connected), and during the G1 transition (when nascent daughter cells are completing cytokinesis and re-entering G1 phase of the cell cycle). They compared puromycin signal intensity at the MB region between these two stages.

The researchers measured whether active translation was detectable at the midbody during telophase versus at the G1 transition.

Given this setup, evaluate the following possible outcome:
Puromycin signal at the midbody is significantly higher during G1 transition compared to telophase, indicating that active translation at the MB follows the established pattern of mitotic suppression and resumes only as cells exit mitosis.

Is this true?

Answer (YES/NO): YES